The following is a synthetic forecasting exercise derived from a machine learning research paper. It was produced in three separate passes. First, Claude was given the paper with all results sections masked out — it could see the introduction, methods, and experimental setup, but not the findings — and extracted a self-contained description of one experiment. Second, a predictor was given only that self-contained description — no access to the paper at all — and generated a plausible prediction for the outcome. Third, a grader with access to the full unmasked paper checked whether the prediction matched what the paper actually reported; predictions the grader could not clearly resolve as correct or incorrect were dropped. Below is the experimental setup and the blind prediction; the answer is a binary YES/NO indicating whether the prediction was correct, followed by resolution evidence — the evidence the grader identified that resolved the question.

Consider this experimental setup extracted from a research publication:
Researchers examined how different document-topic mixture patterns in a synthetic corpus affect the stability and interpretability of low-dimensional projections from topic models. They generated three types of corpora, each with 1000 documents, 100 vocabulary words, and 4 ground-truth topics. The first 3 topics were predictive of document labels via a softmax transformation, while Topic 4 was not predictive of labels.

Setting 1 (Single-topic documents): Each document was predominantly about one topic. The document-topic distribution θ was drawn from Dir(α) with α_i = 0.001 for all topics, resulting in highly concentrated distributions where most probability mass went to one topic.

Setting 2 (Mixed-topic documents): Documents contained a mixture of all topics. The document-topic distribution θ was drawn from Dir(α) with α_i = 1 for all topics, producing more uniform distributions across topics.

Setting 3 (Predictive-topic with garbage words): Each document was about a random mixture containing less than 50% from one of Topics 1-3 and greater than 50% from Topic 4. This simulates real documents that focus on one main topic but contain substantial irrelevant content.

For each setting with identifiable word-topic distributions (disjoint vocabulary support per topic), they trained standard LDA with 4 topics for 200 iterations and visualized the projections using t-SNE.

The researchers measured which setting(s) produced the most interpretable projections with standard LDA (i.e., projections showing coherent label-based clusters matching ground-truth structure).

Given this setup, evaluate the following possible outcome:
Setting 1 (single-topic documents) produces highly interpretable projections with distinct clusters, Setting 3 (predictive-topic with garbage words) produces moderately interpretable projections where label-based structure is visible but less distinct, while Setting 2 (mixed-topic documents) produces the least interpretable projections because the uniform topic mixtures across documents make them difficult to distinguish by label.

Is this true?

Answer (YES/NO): NO